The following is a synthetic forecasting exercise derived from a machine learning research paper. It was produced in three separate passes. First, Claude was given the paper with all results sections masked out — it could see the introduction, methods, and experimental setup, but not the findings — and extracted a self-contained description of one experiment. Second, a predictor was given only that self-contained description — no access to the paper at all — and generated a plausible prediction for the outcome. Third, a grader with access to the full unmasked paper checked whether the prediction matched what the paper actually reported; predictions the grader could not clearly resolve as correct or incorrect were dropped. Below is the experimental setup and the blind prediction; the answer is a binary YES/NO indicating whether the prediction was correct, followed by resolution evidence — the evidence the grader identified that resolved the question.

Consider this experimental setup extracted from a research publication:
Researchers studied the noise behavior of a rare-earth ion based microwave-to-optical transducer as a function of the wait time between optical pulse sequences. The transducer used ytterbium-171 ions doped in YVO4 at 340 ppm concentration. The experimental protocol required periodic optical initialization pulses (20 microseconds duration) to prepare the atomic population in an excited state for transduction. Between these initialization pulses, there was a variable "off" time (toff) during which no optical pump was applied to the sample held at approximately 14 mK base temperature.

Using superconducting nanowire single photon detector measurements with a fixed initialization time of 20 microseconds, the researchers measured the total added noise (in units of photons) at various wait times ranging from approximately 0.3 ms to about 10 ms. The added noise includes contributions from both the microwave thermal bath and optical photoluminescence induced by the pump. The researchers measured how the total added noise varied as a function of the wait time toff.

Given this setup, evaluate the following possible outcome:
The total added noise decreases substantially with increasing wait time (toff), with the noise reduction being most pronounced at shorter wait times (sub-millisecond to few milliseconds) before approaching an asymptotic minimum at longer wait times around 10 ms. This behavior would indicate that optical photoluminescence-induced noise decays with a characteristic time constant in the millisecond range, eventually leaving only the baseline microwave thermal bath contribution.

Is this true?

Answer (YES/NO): NO